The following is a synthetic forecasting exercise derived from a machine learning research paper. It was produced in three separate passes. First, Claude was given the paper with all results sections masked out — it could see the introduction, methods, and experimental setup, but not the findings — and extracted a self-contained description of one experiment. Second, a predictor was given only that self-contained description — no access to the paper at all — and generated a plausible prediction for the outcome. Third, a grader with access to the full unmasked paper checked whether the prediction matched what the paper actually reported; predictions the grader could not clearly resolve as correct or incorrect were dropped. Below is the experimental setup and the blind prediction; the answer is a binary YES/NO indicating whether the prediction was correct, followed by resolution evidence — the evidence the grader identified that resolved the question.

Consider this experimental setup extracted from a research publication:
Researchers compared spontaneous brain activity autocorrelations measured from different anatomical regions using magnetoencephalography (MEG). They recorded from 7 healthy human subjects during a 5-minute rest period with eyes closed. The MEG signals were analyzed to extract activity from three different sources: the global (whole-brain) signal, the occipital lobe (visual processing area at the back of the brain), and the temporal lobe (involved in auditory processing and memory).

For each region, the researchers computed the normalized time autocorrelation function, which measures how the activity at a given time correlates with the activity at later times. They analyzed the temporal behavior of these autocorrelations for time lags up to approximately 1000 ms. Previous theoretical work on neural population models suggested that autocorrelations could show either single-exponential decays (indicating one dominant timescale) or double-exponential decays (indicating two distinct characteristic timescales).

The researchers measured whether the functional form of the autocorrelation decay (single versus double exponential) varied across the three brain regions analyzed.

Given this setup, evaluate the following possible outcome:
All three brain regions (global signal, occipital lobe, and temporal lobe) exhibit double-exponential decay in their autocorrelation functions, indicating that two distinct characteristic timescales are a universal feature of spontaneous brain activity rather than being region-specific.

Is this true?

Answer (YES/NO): YES